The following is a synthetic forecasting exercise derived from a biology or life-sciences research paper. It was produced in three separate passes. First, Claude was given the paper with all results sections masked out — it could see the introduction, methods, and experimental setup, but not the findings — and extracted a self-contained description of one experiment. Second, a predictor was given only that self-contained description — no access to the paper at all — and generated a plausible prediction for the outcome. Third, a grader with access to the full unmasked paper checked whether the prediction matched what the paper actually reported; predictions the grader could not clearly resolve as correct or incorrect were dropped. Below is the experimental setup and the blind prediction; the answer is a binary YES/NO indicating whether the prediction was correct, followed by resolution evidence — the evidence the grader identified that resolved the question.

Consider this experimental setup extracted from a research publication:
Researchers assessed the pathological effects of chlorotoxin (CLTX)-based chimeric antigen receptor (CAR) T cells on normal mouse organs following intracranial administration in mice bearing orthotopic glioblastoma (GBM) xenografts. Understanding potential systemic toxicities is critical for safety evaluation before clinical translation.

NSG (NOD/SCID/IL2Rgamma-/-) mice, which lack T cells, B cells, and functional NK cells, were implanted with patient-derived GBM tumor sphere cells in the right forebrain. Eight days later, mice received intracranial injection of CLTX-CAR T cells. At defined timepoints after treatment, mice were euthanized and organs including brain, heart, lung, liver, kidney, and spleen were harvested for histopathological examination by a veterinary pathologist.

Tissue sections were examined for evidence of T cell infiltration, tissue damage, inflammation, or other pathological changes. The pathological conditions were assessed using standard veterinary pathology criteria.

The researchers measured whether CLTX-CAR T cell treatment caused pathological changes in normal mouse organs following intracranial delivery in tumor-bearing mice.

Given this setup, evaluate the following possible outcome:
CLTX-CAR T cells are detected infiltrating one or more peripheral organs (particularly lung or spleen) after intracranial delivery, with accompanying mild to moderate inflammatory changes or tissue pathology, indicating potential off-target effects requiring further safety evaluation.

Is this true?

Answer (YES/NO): NO